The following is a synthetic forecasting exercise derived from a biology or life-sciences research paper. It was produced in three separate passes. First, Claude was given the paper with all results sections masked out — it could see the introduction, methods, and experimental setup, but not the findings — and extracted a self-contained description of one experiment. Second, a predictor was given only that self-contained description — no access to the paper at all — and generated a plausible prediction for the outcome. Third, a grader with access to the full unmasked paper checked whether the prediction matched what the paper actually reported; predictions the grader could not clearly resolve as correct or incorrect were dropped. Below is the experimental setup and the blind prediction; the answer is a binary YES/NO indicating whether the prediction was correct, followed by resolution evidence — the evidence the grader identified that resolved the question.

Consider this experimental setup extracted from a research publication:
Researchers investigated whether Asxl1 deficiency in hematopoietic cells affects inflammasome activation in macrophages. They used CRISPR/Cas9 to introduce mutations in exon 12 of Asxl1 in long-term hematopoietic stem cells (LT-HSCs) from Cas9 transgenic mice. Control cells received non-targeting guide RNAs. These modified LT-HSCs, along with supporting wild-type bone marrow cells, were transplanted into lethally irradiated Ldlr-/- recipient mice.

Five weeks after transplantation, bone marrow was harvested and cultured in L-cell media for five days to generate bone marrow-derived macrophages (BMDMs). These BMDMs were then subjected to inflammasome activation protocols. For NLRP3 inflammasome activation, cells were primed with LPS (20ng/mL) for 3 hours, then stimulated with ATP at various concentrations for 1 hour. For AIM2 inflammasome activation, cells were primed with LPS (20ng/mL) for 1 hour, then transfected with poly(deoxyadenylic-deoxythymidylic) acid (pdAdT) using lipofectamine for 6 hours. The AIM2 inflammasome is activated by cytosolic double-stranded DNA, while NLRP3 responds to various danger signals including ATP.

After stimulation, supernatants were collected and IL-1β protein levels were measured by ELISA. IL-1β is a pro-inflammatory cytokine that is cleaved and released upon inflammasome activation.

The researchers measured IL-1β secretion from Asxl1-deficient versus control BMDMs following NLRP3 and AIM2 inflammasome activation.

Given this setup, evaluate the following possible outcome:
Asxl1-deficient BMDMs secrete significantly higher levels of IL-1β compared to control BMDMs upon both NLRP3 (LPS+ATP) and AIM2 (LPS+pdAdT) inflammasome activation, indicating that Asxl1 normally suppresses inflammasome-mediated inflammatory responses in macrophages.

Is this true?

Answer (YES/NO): NO